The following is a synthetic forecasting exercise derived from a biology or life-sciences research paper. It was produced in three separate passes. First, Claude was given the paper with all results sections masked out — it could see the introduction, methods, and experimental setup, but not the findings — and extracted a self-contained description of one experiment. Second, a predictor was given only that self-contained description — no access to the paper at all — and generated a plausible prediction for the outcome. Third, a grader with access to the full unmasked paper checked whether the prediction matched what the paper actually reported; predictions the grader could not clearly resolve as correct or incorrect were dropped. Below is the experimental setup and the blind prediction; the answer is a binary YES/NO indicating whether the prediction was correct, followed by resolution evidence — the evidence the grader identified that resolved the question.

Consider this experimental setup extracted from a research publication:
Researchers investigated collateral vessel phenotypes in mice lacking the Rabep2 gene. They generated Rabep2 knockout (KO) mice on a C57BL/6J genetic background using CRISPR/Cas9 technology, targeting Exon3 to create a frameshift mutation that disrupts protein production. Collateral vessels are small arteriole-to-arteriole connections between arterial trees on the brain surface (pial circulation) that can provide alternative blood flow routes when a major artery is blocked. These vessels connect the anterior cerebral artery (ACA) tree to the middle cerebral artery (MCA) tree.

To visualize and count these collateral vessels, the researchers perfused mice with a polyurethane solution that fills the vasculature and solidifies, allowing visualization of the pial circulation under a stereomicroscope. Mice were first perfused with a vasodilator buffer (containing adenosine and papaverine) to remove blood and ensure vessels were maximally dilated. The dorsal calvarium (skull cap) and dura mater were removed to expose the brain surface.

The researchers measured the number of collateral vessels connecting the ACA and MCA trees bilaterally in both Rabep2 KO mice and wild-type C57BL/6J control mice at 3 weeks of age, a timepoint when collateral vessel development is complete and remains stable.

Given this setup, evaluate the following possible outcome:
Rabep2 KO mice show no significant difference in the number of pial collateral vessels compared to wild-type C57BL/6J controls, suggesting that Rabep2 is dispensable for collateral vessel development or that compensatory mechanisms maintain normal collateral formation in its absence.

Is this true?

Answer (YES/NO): NO